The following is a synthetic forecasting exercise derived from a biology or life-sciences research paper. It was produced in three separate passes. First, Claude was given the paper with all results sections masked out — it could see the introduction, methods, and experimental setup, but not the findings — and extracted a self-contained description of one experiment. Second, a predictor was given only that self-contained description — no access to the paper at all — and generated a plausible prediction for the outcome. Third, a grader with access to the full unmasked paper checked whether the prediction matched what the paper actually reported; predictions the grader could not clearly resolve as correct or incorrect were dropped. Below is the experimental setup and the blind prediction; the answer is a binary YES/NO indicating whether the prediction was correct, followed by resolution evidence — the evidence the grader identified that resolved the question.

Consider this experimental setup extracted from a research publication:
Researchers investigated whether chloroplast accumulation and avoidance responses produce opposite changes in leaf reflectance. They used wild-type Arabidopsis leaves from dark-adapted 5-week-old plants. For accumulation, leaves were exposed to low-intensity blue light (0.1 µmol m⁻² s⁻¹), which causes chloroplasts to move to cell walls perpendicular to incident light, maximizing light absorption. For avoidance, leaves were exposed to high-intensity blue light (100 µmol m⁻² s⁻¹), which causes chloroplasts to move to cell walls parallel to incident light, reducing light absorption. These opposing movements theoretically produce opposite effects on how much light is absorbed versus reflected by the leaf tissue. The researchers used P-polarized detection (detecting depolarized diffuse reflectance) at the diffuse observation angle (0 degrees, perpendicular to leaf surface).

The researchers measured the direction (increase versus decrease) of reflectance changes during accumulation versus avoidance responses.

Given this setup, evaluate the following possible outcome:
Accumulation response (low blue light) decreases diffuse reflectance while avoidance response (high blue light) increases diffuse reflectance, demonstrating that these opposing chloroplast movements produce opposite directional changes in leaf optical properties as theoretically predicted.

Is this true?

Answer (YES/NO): YES